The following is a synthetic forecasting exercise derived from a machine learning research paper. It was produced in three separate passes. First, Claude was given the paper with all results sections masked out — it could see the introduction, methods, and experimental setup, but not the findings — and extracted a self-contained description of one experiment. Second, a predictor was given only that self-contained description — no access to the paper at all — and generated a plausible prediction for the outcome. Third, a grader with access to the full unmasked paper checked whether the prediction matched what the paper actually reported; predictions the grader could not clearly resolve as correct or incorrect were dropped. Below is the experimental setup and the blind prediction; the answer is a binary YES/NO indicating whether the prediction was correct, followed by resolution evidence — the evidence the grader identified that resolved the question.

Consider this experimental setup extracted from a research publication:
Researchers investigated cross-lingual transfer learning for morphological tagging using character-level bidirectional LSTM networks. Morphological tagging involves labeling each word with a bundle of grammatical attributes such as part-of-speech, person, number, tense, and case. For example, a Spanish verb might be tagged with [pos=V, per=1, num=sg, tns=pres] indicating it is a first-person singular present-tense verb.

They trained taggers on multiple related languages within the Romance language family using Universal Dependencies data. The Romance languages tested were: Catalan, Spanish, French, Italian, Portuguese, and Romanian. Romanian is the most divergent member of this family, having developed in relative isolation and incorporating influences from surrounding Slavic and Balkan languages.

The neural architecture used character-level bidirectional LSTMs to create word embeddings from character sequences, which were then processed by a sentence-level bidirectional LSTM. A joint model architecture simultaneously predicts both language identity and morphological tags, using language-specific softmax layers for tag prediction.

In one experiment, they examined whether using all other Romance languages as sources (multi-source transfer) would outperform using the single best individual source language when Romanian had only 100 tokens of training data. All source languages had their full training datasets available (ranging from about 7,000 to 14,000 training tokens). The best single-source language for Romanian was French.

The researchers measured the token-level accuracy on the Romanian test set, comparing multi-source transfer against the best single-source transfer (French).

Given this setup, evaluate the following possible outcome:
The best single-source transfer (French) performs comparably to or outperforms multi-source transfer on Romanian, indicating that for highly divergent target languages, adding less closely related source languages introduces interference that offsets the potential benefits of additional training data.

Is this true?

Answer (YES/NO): YES